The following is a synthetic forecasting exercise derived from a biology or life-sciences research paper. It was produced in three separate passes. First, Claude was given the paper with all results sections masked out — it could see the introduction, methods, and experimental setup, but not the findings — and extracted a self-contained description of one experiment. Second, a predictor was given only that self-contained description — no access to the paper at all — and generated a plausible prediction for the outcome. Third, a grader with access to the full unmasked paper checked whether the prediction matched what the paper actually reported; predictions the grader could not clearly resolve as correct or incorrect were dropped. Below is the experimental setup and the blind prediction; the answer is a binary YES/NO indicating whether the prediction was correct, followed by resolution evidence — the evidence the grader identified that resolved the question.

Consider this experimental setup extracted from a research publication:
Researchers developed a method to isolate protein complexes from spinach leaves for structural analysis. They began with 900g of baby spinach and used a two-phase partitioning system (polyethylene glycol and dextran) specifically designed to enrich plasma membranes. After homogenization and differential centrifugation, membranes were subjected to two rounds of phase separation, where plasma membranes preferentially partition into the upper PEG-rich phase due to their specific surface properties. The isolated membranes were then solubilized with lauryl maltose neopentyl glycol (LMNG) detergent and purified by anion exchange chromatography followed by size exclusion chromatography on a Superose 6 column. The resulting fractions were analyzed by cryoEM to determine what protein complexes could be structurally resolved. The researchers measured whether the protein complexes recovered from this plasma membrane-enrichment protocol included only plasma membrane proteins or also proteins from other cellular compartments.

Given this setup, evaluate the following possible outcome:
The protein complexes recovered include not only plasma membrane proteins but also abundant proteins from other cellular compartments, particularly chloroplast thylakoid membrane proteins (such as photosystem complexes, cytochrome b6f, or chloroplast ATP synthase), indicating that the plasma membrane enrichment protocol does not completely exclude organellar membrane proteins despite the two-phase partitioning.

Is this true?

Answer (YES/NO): YES